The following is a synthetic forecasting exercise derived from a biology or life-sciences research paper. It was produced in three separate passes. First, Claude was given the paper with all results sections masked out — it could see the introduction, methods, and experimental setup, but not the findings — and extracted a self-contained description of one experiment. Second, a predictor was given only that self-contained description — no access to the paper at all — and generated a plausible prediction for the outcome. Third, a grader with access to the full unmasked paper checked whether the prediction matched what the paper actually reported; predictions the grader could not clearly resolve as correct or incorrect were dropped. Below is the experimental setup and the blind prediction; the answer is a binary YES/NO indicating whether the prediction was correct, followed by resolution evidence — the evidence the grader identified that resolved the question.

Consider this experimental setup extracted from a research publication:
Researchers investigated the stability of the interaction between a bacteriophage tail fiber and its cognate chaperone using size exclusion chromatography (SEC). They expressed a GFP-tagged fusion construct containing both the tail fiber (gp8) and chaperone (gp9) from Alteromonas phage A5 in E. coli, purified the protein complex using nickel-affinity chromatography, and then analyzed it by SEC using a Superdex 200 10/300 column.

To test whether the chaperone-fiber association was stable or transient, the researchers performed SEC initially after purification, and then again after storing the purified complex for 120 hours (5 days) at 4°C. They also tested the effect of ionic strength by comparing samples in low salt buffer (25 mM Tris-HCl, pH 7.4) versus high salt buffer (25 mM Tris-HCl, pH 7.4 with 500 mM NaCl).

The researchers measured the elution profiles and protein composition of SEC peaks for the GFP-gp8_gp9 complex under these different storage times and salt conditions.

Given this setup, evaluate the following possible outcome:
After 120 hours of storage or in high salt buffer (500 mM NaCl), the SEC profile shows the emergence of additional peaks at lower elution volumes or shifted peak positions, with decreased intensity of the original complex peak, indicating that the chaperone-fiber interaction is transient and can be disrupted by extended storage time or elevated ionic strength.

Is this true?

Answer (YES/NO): NO